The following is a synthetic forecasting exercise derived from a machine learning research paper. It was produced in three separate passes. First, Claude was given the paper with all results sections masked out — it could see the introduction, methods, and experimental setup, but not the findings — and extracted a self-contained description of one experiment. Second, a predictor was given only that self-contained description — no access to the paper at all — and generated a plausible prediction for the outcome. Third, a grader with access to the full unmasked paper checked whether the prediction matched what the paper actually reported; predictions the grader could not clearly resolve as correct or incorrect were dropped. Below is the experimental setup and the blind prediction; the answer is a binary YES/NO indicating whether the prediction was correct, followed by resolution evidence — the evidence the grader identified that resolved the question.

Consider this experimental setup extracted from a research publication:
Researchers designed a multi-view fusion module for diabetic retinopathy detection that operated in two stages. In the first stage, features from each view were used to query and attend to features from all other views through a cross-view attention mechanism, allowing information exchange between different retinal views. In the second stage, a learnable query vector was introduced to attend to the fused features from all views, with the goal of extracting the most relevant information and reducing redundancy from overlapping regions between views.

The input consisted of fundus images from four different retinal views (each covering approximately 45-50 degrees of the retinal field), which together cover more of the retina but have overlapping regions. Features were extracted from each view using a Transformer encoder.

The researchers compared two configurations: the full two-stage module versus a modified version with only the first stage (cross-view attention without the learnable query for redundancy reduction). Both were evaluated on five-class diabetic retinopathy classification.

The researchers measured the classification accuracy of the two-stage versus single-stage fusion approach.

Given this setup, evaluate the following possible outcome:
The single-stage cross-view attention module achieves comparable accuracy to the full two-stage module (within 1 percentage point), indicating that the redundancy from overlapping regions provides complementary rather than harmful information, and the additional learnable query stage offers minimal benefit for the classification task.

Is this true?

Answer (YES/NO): NO